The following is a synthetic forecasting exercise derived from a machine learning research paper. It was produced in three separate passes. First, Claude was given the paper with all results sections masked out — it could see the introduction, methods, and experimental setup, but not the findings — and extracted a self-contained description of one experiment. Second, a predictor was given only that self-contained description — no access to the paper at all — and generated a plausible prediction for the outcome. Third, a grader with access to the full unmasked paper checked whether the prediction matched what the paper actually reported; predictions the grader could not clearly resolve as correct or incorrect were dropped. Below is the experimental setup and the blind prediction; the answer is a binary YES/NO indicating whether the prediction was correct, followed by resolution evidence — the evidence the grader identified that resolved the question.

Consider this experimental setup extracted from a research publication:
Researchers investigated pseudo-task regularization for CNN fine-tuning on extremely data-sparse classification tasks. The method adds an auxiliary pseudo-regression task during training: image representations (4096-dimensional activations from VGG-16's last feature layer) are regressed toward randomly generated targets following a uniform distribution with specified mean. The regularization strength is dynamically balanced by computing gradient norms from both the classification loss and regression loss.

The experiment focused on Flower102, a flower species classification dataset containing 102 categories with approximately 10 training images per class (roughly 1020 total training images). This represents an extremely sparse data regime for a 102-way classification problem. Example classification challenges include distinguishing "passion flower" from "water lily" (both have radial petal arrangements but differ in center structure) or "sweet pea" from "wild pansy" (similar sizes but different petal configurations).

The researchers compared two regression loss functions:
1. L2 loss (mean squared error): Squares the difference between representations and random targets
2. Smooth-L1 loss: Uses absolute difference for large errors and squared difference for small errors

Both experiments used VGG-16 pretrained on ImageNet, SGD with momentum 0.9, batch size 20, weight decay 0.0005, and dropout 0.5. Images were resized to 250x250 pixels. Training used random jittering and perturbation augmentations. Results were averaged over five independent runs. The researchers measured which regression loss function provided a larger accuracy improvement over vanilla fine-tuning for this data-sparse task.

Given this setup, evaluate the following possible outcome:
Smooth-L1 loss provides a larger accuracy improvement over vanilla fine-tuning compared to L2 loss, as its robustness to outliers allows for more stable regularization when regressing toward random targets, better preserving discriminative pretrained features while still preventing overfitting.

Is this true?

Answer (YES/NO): NO